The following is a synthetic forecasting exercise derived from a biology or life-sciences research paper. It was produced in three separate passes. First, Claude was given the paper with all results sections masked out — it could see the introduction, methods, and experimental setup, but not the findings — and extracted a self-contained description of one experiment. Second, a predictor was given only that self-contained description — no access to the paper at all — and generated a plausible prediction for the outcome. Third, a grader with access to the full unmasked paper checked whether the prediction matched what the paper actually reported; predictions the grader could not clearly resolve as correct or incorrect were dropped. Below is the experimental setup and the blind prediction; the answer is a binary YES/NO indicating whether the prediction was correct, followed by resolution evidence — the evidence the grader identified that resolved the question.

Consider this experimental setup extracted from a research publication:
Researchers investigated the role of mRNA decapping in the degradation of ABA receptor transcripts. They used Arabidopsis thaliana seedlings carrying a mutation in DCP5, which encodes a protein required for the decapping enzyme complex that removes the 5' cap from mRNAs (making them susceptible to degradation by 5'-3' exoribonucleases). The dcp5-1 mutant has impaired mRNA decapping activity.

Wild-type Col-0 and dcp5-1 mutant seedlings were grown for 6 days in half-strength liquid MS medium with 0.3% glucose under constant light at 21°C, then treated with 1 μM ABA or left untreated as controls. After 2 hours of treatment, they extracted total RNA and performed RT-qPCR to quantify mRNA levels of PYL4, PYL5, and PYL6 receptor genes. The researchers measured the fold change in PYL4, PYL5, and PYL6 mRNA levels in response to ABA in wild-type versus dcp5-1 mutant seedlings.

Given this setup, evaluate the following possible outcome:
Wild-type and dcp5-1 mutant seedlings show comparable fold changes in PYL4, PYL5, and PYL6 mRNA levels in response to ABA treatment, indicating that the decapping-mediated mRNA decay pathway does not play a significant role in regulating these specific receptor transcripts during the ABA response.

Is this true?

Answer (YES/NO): NO